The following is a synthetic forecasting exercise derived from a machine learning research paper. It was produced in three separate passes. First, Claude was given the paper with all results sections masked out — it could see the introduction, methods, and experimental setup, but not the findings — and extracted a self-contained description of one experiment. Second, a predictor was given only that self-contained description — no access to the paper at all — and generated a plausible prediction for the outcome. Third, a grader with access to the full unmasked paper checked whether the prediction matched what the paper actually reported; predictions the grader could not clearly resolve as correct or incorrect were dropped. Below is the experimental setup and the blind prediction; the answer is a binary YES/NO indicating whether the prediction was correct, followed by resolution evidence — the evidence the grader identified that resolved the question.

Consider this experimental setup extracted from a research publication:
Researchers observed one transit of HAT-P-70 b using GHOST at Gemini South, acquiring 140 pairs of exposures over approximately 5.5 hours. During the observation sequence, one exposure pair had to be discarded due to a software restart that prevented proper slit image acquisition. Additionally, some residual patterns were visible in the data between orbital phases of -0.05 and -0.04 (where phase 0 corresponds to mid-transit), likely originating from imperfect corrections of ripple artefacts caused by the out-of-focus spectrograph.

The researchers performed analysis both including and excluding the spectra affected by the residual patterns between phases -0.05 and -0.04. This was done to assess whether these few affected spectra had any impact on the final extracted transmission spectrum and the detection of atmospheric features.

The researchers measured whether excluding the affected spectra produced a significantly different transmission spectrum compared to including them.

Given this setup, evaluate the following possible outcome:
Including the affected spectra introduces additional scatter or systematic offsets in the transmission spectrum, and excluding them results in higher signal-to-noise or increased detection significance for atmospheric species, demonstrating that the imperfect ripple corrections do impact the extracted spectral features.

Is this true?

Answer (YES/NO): NO